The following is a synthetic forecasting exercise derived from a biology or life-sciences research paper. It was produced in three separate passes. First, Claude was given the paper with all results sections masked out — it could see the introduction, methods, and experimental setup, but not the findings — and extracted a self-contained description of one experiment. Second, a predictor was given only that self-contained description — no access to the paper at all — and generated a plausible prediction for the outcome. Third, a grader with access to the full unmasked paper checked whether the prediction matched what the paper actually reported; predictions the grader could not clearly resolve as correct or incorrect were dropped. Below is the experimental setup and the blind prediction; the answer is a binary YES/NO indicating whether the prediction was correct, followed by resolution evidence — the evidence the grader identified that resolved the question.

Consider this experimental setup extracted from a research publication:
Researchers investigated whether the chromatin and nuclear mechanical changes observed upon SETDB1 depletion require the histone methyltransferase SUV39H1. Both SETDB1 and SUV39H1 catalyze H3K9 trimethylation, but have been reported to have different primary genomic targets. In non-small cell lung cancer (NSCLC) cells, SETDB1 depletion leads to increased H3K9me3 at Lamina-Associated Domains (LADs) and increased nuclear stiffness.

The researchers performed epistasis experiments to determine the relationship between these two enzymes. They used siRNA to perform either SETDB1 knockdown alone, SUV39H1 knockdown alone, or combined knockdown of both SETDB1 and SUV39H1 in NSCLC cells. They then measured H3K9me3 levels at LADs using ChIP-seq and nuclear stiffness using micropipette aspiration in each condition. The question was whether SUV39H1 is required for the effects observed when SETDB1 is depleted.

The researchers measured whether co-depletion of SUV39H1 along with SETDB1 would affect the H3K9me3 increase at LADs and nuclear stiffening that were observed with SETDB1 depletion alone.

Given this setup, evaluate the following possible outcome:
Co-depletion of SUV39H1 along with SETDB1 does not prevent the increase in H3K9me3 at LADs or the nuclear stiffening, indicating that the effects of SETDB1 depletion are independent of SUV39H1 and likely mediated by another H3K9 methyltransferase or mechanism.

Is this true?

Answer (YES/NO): NO